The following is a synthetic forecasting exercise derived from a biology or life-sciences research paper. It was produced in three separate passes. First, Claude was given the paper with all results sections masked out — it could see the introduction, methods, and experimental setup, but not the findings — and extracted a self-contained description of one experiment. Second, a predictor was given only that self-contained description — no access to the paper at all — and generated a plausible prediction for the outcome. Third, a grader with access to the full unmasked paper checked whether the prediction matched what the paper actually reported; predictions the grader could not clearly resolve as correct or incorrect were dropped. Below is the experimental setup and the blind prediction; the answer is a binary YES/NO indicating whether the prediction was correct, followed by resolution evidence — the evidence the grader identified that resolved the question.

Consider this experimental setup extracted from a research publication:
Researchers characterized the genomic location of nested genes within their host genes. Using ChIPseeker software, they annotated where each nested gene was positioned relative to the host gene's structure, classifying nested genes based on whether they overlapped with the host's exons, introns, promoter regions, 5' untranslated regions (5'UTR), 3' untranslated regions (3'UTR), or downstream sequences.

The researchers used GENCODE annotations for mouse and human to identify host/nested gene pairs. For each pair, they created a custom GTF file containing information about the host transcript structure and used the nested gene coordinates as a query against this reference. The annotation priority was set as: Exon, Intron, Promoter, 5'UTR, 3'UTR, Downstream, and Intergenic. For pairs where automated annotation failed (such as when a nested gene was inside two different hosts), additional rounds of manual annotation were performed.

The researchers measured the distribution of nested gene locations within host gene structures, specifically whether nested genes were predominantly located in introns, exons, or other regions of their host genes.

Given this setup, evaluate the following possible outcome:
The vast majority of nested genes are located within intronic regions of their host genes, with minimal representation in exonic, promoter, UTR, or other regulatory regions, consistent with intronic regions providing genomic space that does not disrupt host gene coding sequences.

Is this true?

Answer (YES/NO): NO